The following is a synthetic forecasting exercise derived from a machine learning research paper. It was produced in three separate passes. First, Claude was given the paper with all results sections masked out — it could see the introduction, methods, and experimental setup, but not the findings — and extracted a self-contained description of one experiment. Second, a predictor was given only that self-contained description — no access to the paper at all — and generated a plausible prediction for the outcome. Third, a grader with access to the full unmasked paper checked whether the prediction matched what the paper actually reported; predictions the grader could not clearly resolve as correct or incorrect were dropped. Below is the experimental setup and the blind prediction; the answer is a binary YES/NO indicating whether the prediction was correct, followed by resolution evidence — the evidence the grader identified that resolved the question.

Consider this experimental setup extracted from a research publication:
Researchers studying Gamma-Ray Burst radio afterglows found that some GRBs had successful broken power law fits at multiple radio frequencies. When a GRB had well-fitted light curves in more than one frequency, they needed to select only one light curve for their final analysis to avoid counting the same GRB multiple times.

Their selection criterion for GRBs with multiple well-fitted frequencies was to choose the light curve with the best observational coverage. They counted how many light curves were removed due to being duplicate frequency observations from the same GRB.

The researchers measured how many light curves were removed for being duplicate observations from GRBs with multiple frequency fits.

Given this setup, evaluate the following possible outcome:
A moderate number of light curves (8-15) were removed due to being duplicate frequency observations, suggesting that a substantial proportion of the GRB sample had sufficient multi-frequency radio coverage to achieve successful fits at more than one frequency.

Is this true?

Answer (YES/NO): YES